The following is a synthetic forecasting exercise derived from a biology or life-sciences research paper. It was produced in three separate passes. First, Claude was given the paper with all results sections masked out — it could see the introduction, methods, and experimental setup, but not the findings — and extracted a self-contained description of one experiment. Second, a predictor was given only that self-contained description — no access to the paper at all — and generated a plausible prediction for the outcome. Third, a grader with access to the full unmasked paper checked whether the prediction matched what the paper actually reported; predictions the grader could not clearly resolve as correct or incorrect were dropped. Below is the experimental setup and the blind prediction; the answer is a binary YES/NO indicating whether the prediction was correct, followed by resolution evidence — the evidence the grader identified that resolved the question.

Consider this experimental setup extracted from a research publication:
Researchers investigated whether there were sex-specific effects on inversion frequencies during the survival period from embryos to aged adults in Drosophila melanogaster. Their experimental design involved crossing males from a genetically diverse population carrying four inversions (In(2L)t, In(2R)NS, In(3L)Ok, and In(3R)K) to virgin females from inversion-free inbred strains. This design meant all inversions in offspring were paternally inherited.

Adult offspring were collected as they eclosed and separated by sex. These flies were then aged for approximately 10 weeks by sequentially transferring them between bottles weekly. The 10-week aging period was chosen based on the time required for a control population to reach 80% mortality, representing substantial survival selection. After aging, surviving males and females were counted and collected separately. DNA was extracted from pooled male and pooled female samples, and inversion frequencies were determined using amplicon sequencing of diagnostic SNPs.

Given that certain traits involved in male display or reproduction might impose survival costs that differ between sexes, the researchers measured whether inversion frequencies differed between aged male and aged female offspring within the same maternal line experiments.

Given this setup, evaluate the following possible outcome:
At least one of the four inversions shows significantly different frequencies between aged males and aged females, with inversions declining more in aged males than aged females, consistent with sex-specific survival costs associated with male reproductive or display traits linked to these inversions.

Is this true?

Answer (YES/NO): NO